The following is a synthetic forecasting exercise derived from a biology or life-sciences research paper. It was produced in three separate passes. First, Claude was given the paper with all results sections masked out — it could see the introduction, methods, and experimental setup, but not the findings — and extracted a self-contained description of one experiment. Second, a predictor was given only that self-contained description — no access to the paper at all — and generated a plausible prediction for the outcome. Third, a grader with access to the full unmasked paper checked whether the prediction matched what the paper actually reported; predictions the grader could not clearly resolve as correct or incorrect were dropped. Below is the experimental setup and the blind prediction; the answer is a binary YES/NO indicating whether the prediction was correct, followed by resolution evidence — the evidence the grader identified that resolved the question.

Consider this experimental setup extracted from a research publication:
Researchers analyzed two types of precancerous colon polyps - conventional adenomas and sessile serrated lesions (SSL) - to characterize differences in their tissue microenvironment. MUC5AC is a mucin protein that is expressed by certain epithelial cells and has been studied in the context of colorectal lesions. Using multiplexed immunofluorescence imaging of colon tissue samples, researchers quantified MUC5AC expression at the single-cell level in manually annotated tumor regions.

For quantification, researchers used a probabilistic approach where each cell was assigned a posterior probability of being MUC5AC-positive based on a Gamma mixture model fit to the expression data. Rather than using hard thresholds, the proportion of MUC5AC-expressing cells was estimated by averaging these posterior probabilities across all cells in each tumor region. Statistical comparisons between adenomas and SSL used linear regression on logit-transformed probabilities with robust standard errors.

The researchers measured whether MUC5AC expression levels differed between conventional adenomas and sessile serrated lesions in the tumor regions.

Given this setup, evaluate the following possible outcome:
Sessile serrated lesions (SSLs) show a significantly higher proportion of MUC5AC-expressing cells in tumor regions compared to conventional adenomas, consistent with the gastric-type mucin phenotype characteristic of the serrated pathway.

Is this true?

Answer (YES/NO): NO